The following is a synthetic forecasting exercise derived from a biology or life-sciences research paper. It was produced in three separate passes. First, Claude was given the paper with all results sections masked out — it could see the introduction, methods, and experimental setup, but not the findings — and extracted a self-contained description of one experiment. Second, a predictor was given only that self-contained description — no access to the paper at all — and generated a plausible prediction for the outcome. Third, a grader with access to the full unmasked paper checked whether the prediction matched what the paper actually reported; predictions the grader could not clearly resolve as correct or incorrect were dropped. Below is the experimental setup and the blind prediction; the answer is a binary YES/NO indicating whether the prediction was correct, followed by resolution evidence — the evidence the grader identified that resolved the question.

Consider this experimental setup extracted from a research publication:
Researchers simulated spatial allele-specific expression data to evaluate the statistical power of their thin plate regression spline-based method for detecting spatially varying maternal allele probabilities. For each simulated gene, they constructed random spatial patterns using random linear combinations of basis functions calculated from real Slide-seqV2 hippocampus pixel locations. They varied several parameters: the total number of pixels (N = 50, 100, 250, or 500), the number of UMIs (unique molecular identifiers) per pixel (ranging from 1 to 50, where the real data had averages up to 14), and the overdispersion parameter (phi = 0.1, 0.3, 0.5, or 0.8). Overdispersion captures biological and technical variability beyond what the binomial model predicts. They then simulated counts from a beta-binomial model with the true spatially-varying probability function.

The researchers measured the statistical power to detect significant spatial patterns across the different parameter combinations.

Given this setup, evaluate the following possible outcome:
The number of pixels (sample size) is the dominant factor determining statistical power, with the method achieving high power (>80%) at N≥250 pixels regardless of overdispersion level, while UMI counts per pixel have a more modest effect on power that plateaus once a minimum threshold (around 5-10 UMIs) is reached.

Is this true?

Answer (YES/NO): NO